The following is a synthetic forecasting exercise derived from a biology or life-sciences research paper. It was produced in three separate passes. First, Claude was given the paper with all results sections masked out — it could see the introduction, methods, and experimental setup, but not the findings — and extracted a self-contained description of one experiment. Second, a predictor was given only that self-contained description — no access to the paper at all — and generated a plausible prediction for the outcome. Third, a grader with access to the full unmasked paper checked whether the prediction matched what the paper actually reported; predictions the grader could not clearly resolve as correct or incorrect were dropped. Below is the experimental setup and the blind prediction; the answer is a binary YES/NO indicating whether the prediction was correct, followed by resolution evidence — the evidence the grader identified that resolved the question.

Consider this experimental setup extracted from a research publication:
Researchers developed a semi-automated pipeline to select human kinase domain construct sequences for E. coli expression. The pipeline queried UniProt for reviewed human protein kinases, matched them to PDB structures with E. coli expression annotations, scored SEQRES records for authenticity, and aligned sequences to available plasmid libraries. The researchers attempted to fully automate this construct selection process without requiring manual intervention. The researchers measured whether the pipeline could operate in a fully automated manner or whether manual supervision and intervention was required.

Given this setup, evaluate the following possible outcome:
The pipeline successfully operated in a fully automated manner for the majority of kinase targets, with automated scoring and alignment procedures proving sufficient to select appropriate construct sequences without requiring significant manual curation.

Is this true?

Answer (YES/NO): NO